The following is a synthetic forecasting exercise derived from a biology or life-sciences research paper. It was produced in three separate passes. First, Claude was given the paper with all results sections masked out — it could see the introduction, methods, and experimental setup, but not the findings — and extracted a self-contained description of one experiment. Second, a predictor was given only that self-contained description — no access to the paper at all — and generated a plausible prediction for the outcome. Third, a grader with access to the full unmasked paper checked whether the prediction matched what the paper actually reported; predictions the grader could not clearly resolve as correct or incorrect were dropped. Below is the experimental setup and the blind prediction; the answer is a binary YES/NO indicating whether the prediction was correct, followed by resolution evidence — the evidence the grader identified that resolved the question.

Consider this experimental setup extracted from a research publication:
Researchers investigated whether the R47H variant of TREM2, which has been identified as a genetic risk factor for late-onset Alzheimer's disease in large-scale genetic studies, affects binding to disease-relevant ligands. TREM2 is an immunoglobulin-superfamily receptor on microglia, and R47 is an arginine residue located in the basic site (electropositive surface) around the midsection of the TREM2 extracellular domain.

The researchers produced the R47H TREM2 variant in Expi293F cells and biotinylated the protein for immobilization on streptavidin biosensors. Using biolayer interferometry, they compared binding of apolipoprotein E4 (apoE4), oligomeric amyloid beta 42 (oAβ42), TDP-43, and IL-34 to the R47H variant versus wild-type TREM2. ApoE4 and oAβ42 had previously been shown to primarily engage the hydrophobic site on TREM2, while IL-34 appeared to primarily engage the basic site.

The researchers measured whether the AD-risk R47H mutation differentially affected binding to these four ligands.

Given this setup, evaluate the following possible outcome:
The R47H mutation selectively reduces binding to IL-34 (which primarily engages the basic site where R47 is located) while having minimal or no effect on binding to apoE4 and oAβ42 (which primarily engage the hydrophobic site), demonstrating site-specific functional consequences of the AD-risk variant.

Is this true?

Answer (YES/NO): NO